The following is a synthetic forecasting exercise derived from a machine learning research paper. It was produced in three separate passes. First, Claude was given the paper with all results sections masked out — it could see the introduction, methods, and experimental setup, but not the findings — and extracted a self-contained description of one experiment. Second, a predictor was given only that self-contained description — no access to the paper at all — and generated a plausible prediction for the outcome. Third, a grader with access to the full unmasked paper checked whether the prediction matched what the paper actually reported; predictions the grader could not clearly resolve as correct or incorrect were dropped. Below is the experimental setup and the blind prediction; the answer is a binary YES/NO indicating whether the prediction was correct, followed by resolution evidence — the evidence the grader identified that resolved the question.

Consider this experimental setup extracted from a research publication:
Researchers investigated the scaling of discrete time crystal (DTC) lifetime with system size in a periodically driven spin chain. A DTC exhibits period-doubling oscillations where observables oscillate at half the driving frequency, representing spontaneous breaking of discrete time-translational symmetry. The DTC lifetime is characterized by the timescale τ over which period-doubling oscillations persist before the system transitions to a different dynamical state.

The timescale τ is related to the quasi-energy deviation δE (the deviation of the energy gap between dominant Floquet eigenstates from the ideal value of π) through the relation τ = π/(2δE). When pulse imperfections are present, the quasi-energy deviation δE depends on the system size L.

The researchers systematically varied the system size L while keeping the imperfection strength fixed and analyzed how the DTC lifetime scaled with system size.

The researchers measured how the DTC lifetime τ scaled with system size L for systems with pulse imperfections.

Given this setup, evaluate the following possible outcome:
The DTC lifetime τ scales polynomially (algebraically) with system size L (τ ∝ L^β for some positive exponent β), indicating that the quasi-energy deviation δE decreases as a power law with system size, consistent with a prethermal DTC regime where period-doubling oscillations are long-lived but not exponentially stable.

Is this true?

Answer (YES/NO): NO